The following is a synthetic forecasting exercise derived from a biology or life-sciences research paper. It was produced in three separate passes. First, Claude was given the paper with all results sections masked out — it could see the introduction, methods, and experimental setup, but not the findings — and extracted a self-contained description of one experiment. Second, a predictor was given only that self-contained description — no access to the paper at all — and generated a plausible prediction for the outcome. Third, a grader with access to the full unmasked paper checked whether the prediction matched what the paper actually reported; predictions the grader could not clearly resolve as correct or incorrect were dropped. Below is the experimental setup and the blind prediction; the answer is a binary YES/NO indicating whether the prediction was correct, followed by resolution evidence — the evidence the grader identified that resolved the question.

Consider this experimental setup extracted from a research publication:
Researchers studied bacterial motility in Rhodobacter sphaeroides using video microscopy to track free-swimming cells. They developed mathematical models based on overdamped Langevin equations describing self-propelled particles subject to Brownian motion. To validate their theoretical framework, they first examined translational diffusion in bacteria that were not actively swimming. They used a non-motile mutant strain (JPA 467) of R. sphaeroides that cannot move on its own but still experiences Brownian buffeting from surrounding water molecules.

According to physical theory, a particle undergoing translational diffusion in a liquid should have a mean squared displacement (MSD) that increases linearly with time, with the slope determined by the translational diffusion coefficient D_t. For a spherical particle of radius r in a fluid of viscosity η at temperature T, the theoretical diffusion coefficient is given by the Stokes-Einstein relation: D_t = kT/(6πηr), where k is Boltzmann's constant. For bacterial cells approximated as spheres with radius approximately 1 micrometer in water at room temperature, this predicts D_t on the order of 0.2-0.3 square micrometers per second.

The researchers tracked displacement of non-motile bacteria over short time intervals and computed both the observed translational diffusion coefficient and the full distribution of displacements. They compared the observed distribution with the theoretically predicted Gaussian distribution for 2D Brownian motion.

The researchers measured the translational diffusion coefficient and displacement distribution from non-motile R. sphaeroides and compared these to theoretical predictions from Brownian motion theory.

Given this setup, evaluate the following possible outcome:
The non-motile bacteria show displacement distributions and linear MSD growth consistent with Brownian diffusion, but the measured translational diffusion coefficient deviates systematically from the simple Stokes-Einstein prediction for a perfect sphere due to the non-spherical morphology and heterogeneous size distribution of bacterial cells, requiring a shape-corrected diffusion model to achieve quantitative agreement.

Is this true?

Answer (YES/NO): NO